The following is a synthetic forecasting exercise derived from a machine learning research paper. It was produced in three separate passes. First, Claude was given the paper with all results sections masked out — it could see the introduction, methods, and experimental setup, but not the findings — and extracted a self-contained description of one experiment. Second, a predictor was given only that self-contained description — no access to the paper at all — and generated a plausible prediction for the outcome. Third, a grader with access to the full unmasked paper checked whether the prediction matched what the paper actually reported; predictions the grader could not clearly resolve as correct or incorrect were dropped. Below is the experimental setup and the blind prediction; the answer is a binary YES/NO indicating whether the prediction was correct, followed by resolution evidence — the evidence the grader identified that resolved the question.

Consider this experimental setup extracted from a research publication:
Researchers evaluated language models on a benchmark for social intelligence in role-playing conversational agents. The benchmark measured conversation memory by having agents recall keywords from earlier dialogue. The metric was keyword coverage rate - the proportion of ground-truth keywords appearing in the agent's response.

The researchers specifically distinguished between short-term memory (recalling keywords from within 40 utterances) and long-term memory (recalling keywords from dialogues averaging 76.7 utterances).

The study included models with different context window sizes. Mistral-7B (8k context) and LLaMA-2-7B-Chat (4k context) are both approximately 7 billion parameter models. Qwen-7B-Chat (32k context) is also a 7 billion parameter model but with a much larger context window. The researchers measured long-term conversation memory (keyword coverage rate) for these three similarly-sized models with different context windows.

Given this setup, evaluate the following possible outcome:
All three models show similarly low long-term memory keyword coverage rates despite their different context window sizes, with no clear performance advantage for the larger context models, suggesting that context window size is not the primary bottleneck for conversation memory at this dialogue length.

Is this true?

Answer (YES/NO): NO